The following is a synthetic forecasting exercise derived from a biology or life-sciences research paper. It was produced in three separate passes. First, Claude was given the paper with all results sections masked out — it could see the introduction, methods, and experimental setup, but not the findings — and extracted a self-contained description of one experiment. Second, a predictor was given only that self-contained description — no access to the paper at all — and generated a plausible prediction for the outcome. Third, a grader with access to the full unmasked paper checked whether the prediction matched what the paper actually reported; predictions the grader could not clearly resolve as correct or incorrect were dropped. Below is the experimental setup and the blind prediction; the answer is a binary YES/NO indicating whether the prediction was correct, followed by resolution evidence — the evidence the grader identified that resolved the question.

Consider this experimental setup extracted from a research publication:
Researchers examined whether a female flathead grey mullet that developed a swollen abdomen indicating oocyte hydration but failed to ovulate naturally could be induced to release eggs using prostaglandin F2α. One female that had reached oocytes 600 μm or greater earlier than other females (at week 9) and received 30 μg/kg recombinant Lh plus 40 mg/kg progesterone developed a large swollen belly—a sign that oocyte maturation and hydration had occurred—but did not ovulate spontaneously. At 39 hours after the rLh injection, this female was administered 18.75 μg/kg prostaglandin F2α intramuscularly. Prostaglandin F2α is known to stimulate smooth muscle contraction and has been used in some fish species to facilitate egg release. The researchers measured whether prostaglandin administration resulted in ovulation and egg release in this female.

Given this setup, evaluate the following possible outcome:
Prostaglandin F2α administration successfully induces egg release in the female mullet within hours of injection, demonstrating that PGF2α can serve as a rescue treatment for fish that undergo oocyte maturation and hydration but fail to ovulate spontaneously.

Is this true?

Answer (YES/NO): NO